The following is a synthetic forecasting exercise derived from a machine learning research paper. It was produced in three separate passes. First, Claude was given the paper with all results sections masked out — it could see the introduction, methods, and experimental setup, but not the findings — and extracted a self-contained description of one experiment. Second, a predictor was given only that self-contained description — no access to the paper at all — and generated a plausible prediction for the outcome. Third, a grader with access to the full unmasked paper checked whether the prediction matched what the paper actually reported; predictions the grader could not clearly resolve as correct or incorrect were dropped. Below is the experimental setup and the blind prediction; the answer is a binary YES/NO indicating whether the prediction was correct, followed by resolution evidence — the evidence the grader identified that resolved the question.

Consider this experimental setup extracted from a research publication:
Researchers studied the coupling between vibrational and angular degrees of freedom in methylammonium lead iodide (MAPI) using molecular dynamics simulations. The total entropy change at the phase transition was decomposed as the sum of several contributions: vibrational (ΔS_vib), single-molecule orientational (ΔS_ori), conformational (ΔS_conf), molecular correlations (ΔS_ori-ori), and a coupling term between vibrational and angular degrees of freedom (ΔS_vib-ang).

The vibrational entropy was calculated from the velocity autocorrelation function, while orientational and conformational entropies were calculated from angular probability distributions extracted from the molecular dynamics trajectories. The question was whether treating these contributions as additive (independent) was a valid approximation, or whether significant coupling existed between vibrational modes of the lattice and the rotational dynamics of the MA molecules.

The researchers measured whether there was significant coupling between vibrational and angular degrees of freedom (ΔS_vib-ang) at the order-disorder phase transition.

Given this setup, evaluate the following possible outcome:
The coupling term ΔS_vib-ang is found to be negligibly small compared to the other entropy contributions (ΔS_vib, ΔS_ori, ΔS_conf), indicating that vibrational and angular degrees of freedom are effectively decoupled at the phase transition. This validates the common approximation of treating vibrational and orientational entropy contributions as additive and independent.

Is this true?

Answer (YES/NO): NO